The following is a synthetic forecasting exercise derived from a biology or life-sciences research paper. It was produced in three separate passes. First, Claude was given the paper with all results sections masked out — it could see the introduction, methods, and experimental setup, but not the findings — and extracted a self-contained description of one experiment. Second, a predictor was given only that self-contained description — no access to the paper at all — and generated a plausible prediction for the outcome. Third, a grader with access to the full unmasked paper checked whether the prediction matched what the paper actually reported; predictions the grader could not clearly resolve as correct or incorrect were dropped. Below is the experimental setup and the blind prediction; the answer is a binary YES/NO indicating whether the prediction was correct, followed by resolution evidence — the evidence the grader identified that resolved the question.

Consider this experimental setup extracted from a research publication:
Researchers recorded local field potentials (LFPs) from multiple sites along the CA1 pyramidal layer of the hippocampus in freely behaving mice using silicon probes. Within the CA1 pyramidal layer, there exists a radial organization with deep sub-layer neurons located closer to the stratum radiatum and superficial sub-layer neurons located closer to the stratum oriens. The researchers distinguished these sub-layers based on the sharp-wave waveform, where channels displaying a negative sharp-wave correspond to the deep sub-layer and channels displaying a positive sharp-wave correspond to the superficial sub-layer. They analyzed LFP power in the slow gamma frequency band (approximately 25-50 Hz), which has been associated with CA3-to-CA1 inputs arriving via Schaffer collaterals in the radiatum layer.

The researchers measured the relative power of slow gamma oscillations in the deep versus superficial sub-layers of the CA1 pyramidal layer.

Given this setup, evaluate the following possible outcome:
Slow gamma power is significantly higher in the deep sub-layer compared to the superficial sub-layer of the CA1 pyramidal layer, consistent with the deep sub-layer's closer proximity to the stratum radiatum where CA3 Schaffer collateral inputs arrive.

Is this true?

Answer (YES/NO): YES